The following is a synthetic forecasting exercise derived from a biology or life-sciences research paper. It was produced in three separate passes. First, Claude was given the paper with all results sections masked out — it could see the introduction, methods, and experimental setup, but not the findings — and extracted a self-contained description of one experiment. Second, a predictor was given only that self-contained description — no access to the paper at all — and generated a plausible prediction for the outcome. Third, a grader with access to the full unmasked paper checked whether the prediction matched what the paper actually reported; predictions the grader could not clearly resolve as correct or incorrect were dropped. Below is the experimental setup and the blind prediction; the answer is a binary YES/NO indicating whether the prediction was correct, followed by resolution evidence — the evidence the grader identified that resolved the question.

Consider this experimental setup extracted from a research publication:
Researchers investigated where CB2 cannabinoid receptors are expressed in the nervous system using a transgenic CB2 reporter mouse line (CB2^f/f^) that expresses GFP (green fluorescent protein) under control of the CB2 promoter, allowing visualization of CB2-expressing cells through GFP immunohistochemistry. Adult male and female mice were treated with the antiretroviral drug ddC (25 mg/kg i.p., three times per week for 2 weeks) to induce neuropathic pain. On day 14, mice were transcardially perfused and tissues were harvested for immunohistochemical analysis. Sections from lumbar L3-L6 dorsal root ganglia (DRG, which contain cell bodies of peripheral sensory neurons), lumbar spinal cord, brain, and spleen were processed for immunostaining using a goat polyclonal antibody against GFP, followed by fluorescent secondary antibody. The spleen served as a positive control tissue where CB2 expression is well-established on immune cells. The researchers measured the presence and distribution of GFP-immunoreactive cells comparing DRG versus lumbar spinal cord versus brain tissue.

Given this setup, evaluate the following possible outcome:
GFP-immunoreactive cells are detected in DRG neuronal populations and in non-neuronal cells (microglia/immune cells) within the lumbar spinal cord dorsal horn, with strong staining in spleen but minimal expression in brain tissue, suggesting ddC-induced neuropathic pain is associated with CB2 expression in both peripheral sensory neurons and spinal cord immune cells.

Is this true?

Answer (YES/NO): NO